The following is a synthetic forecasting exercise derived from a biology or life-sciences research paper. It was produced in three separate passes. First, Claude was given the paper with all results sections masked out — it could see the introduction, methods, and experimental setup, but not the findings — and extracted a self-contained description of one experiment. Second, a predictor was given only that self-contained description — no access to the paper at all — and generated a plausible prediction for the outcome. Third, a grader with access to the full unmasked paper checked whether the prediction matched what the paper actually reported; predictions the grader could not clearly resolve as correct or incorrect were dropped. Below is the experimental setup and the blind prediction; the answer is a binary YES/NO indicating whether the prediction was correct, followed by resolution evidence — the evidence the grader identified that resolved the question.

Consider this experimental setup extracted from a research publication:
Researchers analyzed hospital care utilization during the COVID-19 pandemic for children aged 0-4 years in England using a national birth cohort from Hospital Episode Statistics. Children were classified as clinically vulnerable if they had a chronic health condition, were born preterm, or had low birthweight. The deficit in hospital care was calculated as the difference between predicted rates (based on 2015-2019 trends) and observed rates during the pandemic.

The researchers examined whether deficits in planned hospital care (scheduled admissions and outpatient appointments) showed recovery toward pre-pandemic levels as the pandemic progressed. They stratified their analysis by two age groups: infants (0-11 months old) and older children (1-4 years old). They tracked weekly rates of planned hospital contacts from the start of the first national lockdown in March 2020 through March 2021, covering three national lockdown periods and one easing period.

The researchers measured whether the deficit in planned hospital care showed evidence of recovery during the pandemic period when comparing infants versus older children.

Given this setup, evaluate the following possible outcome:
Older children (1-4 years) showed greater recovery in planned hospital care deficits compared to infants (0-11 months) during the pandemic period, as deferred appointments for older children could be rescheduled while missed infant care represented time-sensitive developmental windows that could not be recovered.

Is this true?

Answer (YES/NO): NO